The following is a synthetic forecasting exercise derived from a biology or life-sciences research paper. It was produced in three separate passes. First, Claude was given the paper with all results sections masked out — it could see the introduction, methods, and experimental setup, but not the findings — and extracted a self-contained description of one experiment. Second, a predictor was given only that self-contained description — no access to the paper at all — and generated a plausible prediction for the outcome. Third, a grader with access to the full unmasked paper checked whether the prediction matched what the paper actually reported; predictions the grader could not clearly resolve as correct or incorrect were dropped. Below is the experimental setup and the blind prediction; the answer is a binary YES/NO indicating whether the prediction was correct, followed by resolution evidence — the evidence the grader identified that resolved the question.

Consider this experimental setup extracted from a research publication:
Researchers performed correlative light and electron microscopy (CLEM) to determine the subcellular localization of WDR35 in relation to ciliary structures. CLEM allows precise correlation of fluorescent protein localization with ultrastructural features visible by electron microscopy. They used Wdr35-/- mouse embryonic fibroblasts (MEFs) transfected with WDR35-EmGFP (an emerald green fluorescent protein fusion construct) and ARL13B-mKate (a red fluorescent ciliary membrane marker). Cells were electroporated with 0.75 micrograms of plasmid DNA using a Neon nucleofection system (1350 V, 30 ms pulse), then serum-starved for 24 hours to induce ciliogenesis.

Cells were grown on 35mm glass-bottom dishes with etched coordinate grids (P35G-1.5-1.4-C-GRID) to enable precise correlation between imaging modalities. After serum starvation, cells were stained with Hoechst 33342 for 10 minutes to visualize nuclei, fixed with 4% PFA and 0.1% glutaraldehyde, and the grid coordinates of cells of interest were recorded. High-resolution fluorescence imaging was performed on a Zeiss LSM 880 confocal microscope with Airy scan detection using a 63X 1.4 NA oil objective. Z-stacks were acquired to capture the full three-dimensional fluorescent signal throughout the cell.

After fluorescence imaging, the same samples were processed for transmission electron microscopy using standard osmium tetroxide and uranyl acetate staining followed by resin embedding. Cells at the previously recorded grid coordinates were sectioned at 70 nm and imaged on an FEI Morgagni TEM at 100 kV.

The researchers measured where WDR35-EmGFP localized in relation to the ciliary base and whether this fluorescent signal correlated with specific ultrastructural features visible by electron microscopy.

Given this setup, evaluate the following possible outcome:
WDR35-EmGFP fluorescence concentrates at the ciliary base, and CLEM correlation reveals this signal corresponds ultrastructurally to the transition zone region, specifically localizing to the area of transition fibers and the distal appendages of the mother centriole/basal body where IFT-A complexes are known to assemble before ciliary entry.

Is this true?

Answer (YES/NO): NO